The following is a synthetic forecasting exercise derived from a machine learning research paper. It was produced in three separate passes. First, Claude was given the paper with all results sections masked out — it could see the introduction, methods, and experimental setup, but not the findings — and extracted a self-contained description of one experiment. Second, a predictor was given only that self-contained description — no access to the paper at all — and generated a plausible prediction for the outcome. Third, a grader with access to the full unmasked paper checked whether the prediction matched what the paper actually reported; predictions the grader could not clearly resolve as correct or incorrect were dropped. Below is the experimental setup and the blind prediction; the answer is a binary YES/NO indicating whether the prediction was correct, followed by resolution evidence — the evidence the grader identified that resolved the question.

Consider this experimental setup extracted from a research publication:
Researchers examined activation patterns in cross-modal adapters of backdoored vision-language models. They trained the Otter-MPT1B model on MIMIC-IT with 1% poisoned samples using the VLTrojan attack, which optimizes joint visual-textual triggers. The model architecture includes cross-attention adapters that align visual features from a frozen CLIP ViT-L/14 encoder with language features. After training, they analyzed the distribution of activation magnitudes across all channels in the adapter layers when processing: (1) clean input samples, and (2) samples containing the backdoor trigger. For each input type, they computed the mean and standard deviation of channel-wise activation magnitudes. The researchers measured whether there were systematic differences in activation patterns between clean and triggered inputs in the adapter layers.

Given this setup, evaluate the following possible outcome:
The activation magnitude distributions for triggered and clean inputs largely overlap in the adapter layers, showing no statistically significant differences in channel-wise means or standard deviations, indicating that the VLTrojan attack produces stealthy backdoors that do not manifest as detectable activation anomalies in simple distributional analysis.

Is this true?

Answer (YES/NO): NO